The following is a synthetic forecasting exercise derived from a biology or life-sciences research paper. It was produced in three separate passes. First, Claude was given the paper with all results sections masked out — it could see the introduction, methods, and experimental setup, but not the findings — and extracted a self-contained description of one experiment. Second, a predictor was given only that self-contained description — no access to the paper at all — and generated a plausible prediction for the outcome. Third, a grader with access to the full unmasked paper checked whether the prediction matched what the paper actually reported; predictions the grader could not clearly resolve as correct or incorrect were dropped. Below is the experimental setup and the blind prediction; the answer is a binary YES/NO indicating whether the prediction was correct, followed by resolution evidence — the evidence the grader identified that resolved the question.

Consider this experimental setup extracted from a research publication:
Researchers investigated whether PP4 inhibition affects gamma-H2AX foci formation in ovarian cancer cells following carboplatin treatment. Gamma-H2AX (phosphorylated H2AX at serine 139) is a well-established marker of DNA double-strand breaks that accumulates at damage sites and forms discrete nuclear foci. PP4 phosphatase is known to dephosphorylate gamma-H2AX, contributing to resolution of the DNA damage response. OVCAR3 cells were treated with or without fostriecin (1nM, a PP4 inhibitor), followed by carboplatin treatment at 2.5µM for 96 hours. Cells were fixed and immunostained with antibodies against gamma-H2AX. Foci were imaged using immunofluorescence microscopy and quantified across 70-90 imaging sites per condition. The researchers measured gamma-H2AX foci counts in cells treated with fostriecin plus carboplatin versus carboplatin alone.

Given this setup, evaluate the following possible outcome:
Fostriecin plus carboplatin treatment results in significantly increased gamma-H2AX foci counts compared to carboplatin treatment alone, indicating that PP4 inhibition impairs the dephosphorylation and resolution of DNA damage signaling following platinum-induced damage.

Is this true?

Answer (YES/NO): YES